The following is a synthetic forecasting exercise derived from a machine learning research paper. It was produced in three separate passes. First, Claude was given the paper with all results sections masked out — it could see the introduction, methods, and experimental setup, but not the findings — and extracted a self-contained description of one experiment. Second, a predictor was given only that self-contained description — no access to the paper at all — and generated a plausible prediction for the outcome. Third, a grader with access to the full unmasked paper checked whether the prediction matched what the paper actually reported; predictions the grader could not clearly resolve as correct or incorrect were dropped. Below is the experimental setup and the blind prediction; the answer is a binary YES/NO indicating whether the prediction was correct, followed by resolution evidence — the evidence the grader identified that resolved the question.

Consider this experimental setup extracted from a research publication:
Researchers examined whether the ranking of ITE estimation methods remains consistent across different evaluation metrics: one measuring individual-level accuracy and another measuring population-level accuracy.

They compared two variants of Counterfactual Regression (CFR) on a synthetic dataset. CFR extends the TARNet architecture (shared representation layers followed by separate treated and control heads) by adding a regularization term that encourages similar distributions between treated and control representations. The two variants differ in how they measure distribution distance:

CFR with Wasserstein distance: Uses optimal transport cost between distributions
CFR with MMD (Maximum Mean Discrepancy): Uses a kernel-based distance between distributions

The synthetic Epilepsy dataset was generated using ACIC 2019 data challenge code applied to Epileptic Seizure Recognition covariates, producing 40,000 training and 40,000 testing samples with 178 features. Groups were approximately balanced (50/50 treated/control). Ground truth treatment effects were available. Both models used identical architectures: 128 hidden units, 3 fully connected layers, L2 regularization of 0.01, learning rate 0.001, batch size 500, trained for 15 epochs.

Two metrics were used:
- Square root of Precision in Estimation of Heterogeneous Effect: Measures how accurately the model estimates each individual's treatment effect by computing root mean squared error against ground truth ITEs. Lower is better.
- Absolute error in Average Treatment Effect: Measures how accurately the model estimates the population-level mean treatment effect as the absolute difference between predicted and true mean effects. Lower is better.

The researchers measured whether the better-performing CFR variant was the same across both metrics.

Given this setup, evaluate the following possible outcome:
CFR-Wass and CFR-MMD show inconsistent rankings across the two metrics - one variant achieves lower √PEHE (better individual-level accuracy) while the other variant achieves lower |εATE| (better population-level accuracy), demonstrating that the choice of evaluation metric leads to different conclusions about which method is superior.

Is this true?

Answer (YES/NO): YES